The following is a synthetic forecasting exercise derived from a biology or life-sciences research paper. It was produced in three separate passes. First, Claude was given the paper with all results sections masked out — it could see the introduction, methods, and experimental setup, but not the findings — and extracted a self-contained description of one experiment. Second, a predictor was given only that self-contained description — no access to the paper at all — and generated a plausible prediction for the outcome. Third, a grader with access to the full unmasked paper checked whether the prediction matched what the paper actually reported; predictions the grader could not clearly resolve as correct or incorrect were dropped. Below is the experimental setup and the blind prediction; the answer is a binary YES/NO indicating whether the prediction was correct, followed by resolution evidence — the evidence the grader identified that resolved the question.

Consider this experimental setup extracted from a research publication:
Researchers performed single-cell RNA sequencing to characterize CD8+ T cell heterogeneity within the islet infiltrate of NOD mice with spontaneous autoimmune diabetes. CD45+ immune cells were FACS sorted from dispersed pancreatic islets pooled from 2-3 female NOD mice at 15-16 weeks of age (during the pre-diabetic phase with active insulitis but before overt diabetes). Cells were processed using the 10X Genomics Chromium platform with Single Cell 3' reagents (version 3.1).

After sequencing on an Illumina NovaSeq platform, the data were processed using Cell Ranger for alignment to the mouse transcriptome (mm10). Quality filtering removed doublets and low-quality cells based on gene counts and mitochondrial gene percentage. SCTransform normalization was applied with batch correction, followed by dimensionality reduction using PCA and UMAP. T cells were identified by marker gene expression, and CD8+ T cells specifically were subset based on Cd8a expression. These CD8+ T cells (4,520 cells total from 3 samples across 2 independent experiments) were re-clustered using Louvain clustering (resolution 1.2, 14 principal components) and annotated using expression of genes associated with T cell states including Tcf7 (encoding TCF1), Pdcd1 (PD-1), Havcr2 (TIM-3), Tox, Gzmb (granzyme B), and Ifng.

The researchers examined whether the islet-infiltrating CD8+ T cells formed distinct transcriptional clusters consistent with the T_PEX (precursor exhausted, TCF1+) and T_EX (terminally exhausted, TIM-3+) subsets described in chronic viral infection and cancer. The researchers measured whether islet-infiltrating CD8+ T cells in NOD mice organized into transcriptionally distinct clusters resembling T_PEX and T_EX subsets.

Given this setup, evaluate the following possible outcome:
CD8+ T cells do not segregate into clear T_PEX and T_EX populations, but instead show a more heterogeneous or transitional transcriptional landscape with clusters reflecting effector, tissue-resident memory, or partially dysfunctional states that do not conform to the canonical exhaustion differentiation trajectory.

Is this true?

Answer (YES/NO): NO